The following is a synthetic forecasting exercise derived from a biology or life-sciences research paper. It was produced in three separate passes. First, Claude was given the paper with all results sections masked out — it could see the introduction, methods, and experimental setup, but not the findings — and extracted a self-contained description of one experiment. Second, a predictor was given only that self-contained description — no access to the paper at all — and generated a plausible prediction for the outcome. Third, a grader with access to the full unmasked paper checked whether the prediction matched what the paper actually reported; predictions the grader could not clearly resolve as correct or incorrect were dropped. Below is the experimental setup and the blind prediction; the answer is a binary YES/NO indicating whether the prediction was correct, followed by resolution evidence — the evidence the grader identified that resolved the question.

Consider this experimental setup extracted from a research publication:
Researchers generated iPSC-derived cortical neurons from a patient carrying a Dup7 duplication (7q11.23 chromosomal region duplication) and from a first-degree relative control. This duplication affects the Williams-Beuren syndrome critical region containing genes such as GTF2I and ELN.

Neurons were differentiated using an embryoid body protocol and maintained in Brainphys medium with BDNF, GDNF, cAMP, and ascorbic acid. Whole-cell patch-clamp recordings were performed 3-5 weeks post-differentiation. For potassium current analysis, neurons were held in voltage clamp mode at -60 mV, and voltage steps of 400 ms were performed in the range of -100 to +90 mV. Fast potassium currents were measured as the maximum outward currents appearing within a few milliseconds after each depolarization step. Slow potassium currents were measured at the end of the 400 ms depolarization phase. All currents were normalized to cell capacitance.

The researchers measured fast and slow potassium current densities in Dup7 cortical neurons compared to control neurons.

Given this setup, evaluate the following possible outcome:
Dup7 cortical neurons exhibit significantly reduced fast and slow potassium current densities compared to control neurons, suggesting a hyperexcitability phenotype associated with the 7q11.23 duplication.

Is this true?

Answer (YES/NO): NO